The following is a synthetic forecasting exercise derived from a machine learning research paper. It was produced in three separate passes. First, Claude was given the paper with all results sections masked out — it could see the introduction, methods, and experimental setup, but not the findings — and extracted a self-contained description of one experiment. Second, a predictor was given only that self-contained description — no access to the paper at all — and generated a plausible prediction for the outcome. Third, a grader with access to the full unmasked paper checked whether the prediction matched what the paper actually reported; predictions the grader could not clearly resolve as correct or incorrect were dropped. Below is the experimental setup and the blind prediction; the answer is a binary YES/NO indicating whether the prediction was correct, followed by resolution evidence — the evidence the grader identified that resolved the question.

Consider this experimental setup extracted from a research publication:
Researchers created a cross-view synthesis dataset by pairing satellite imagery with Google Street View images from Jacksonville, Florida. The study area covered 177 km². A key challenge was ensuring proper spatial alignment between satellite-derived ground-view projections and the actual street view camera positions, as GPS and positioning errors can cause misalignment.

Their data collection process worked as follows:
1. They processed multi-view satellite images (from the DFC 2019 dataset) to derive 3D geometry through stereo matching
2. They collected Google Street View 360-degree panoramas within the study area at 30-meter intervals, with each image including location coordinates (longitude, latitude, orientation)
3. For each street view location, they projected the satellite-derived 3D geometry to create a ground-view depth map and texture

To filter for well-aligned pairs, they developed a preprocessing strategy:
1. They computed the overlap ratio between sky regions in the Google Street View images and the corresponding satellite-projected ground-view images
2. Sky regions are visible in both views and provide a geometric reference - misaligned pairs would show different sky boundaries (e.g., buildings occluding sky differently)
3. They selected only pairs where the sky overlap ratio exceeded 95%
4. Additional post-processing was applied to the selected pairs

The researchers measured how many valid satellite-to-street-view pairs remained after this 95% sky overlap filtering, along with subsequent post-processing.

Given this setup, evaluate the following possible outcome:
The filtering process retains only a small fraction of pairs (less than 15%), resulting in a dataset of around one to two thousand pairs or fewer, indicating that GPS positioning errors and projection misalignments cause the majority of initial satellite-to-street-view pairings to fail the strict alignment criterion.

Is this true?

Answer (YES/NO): NO